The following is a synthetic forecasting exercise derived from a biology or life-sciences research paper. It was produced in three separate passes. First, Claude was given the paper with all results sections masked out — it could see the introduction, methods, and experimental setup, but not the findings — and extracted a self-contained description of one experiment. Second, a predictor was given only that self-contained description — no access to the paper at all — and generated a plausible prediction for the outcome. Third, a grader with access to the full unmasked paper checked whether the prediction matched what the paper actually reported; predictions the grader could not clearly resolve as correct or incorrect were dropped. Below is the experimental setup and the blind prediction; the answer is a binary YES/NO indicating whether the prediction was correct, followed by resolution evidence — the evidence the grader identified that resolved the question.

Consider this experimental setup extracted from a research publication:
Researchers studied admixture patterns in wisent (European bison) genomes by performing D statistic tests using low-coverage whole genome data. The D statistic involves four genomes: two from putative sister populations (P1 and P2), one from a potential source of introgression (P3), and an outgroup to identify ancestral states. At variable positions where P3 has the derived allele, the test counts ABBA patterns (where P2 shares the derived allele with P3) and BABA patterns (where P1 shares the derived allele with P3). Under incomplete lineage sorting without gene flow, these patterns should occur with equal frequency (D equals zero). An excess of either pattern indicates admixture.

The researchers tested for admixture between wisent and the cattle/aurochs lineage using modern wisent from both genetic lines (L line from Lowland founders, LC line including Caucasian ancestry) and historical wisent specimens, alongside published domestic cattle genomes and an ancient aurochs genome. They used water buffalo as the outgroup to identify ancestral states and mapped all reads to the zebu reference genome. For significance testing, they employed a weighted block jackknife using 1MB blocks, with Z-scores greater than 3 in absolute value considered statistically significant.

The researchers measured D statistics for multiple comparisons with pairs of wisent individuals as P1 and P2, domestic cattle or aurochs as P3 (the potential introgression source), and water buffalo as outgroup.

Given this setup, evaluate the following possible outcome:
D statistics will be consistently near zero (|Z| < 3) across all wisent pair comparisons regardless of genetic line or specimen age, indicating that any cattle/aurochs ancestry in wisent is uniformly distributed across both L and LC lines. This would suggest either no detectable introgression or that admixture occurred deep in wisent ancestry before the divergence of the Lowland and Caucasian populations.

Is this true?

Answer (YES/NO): NO